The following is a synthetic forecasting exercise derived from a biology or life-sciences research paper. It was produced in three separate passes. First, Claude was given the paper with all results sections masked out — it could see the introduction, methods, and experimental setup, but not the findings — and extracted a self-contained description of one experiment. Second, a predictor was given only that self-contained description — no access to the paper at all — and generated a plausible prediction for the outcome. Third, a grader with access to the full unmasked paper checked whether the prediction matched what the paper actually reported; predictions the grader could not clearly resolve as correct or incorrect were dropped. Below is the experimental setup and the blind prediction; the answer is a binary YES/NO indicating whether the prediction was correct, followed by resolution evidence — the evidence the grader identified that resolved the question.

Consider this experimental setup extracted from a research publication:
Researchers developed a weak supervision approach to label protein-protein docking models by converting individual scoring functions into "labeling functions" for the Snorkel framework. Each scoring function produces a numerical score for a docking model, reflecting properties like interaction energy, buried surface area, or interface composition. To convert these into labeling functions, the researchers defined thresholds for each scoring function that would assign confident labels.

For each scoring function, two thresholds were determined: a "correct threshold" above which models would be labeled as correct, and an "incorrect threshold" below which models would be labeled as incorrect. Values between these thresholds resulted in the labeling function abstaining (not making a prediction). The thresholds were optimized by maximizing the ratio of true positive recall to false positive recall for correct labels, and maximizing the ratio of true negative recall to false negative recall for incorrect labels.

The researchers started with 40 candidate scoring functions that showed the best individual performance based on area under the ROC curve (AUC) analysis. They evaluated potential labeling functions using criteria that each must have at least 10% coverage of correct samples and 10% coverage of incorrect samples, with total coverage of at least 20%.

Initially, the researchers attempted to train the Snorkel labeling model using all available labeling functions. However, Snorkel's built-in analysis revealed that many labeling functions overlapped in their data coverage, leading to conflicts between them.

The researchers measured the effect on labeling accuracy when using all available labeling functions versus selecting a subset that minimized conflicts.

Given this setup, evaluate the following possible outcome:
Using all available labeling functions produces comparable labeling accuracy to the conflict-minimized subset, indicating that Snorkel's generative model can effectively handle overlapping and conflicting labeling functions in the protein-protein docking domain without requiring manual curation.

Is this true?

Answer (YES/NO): NO